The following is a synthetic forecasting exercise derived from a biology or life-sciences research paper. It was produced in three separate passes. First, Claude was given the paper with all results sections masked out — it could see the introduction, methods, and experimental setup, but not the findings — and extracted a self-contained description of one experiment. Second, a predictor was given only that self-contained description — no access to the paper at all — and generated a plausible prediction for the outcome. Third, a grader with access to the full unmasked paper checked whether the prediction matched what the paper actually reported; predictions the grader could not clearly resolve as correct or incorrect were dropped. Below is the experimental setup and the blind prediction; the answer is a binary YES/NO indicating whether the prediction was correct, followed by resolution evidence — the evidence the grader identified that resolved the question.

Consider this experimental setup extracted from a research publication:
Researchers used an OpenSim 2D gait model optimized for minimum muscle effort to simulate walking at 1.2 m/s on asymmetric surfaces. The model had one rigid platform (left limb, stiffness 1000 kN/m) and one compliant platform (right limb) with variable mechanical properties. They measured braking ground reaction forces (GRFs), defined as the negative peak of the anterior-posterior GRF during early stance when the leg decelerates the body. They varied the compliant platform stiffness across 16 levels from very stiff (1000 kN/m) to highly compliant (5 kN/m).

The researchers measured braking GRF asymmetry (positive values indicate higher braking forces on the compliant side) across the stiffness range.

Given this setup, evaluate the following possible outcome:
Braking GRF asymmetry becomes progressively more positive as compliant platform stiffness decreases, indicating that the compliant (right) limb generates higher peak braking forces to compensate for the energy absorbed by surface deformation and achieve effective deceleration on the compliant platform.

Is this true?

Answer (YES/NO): NO